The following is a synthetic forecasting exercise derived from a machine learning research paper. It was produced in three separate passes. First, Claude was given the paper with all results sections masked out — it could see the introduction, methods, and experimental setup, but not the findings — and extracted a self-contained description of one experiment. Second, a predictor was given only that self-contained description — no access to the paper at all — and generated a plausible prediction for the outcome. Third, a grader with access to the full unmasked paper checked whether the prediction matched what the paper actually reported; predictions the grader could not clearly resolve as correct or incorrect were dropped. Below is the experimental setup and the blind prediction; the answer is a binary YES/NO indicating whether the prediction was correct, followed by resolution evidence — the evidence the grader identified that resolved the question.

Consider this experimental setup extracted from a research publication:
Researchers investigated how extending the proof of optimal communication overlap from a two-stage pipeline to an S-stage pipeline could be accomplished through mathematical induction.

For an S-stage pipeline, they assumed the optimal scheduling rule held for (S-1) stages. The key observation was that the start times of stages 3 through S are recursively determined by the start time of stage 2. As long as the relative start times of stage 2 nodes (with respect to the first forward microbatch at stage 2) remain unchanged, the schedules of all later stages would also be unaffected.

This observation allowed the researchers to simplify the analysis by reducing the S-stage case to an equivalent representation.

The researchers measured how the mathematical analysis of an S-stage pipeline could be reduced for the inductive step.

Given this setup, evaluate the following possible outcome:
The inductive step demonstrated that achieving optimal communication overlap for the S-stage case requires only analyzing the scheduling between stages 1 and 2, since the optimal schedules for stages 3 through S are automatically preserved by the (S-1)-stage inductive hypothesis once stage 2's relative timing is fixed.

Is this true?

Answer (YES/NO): YES